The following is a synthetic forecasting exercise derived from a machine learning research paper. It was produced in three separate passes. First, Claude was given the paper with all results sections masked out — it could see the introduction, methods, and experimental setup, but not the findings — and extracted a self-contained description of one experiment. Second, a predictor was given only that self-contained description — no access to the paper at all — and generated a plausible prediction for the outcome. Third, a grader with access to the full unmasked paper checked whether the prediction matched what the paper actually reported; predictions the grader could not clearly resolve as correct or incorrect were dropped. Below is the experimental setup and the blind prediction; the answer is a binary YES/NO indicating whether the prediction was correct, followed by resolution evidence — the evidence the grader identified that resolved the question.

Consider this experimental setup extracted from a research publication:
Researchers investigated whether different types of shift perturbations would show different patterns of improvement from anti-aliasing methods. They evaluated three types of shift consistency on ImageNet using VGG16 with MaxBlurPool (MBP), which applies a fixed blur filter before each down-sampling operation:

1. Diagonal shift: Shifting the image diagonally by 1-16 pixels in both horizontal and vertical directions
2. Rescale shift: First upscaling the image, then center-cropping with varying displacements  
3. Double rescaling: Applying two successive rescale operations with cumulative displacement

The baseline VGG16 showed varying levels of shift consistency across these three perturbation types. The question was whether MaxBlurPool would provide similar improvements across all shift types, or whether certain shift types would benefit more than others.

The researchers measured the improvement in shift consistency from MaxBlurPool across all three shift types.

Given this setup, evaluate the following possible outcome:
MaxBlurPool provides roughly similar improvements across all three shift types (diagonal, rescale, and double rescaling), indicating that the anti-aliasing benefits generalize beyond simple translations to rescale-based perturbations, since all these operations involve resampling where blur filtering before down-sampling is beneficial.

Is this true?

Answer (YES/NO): NO